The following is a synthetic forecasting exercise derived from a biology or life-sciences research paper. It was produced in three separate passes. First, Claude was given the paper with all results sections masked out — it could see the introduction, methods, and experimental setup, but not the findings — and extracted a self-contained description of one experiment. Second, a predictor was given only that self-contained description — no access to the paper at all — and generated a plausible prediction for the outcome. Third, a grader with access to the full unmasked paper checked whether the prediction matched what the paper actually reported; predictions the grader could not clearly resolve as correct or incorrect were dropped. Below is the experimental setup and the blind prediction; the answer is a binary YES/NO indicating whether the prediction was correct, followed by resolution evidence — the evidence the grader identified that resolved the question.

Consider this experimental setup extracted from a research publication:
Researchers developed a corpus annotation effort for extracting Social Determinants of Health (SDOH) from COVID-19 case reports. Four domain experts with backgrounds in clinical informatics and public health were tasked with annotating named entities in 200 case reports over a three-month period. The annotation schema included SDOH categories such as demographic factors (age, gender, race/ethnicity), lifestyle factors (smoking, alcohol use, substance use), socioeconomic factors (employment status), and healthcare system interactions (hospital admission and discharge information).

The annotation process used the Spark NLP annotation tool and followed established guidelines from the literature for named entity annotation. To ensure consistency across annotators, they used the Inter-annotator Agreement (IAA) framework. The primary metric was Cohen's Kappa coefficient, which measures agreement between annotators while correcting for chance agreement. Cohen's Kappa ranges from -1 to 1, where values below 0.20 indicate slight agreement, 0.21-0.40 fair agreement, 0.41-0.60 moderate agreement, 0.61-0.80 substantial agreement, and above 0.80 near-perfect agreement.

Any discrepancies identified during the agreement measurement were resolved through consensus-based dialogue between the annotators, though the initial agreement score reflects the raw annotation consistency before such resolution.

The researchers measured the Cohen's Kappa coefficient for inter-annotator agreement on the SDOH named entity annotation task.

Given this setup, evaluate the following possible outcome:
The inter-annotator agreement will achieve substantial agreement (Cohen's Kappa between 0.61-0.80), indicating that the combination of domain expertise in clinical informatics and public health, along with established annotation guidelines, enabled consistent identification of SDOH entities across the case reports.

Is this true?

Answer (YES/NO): YES